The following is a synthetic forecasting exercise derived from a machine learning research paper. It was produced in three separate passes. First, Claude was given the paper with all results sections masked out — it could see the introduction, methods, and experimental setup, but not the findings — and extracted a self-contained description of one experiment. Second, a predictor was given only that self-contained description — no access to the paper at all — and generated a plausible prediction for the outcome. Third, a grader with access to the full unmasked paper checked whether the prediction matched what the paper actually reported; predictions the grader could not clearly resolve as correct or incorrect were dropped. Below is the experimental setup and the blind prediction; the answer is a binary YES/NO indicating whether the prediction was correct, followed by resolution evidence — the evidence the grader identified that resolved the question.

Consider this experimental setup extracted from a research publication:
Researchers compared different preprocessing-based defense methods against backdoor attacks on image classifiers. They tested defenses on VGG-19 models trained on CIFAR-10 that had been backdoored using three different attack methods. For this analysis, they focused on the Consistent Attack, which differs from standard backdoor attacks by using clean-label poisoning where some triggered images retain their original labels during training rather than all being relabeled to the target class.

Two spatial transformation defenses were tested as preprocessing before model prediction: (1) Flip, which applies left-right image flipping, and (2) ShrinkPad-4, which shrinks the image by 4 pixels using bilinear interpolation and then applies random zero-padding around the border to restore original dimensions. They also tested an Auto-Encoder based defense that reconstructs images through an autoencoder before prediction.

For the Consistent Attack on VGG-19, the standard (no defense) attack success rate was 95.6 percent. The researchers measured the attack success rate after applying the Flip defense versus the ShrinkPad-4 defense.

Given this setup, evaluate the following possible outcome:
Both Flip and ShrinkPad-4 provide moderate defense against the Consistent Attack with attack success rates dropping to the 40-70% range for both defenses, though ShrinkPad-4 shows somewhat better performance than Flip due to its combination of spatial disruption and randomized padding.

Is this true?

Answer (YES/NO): NO